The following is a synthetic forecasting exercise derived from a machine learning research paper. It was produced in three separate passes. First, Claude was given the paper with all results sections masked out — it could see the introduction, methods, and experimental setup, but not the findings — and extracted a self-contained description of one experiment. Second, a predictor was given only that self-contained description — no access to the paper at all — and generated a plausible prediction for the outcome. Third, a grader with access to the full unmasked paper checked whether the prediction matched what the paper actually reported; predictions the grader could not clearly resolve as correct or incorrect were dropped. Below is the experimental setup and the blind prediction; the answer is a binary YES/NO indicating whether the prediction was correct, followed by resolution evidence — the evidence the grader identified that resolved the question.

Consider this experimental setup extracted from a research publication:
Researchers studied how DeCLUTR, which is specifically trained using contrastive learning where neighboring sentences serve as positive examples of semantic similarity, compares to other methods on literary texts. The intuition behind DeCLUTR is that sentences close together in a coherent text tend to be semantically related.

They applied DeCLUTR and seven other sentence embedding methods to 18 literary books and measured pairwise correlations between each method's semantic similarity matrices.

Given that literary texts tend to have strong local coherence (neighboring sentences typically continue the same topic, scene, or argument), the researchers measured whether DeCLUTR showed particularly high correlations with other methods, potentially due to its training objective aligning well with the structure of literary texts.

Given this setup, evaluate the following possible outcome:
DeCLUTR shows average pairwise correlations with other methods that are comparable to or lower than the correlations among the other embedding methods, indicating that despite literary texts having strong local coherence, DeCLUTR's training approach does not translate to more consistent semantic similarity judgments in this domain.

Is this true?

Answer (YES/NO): YES